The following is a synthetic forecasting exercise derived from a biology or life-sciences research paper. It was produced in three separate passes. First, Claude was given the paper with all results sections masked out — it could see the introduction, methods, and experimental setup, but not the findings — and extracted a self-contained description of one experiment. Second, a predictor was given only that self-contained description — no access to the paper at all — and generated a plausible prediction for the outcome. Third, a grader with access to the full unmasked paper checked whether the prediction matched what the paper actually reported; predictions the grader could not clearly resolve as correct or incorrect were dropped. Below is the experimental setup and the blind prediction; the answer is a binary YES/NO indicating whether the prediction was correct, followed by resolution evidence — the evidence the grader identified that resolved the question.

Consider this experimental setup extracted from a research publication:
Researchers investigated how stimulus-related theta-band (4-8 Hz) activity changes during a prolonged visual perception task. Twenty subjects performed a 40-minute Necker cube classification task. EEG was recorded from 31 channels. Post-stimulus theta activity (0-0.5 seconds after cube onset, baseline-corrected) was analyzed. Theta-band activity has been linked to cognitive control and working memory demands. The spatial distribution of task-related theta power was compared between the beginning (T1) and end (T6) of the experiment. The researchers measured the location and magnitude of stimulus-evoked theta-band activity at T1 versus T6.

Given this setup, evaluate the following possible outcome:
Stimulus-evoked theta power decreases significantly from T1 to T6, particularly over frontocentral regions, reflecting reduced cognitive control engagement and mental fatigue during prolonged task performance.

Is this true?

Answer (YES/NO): NO